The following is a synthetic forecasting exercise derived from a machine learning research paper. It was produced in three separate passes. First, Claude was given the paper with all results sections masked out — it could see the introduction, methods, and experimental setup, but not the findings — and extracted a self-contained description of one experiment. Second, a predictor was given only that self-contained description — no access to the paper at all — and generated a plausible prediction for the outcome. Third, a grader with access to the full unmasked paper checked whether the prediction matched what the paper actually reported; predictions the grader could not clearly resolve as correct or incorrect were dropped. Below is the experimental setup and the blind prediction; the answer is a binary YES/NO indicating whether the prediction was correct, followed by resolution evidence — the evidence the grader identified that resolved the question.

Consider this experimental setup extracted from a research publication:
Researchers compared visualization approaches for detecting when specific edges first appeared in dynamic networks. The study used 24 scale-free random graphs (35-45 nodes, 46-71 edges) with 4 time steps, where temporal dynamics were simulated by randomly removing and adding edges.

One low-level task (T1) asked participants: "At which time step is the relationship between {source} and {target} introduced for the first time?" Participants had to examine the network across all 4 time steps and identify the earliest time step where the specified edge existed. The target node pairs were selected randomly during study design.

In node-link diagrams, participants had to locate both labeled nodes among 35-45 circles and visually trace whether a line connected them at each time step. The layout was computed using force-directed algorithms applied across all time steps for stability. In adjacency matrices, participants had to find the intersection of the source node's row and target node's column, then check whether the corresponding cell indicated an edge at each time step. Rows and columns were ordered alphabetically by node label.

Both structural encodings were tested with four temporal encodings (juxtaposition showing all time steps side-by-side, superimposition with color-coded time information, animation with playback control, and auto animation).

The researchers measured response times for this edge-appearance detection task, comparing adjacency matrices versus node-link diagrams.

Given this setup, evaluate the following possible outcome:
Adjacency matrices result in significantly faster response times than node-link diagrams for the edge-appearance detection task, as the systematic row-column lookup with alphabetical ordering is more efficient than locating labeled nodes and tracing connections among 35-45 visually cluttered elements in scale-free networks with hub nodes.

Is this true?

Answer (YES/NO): NO